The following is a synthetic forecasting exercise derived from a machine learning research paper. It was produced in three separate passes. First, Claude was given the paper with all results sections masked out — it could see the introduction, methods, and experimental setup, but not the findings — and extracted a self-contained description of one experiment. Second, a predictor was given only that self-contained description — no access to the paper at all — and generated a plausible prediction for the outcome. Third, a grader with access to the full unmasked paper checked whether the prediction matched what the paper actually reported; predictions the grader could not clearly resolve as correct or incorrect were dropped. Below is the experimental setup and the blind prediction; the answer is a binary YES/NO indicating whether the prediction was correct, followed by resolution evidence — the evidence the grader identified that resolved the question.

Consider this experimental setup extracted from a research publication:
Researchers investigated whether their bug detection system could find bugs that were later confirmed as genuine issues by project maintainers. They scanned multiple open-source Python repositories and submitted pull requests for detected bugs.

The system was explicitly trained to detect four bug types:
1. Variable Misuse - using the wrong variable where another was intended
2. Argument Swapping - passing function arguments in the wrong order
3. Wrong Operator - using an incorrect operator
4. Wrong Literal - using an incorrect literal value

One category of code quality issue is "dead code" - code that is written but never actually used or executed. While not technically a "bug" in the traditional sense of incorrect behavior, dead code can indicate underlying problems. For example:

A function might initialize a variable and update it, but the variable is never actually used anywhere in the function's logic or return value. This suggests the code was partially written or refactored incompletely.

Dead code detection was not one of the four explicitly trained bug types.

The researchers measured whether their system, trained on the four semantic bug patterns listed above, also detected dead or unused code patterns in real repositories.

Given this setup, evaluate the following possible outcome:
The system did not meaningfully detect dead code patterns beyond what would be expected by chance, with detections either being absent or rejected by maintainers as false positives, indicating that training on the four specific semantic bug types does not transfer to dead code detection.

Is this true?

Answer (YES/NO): NO